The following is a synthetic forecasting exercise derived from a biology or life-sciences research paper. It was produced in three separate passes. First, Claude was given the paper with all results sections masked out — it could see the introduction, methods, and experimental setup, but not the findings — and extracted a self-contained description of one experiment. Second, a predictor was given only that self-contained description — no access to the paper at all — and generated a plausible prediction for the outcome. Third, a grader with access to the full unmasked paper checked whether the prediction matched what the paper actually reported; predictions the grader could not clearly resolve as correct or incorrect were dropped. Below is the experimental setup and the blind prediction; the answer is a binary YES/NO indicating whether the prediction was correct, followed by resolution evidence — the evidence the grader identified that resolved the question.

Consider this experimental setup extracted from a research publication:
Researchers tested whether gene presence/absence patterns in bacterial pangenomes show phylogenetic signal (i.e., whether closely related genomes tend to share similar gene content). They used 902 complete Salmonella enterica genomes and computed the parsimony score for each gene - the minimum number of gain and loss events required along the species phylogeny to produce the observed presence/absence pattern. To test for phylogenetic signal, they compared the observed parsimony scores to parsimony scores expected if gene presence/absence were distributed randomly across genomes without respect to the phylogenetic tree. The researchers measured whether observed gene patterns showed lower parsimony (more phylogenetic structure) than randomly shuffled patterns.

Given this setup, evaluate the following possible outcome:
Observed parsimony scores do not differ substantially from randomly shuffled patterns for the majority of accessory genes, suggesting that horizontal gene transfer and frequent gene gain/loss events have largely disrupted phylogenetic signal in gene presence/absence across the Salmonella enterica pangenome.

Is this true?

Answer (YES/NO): NO